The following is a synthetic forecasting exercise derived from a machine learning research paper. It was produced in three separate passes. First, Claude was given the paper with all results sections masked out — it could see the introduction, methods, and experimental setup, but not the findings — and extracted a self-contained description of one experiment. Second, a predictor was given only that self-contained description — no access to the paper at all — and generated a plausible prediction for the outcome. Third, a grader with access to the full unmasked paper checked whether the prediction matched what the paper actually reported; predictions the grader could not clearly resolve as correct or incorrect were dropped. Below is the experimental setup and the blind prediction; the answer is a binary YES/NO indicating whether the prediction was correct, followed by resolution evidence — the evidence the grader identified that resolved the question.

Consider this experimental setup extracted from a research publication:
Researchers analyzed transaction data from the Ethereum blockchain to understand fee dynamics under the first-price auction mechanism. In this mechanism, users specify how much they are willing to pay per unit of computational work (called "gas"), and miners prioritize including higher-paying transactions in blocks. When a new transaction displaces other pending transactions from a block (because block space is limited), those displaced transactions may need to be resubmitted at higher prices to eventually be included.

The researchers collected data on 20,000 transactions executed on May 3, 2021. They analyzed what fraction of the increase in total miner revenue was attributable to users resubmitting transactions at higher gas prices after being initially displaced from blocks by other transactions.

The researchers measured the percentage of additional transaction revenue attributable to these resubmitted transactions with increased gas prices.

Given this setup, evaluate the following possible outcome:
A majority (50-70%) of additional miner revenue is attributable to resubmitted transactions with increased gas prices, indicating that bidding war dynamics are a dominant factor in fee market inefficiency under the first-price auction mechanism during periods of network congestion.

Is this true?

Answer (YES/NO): NO